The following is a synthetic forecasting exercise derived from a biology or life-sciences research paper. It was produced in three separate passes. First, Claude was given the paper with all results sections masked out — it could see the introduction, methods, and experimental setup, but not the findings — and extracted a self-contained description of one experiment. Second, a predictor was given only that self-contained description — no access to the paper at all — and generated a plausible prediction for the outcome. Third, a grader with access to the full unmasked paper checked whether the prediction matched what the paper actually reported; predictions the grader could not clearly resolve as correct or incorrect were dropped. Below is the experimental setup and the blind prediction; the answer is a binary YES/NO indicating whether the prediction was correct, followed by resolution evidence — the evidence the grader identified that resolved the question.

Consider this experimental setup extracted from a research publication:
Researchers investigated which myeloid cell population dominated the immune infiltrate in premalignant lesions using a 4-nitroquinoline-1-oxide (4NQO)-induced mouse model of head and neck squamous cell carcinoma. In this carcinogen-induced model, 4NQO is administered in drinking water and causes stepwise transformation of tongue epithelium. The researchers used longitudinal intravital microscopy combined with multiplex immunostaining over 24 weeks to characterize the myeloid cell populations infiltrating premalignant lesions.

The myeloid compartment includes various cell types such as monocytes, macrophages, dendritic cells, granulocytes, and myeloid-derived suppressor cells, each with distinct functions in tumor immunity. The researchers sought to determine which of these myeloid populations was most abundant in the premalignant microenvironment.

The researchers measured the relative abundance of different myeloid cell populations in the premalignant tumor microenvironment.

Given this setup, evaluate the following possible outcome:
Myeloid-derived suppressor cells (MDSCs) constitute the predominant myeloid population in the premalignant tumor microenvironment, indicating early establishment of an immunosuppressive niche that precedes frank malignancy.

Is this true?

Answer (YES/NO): NO